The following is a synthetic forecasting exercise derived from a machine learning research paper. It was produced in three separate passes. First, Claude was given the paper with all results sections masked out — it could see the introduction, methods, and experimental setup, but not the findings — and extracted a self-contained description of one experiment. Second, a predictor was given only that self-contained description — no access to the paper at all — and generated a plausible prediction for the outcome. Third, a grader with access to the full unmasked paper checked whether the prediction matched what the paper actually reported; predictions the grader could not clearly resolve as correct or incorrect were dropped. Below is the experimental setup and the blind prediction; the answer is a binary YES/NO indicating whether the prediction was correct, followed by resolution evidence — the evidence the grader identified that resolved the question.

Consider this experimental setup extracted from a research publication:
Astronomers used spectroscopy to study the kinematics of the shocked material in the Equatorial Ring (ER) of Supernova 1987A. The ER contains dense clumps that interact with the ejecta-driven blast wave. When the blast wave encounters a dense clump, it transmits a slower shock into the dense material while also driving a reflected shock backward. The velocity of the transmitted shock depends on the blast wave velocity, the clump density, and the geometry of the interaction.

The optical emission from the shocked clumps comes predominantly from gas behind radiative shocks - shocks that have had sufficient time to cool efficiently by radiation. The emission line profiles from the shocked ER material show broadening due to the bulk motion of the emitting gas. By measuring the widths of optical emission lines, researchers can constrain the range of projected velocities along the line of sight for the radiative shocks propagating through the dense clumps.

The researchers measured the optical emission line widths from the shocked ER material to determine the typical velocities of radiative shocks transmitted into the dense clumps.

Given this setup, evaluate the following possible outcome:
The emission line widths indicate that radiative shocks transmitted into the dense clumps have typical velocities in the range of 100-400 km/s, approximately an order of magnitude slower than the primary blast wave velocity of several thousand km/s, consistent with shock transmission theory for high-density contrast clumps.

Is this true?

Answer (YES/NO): NO